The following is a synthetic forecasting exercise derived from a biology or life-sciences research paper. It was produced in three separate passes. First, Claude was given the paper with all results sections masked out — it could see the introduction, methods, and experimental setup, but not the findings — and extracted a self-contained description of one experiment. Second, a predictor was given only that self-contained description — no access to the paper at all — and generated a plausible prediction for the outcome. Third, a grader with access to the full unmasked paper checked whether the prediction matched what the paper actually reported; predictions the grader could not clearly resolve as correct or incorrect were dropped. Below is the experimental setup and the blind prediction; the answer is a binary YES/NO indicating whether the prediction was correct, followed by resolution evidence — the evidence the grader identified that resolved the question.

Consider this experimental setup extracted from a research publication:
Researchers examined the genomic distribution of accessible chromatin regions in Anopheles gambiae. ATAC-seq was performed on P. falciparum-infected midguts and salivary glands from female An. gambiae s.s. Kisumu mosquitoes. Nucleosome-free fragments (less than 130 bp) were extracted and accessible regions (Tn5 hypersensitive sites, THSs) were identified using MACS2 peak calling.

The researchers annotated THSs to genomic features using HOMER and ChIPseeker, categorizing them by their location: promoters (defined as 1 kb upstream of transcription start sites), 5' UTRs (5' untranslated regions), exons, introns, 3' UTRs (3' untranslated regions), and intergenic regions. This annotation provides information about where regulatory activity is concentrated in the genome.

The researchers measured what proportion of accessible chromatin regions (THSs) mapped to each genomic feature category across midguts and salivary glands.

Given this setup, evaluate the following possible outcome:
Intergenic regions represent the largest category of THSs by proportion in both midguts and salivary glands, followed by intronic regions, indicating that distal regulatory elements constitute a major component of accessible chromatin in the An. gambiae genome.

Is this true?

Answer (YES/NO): NO